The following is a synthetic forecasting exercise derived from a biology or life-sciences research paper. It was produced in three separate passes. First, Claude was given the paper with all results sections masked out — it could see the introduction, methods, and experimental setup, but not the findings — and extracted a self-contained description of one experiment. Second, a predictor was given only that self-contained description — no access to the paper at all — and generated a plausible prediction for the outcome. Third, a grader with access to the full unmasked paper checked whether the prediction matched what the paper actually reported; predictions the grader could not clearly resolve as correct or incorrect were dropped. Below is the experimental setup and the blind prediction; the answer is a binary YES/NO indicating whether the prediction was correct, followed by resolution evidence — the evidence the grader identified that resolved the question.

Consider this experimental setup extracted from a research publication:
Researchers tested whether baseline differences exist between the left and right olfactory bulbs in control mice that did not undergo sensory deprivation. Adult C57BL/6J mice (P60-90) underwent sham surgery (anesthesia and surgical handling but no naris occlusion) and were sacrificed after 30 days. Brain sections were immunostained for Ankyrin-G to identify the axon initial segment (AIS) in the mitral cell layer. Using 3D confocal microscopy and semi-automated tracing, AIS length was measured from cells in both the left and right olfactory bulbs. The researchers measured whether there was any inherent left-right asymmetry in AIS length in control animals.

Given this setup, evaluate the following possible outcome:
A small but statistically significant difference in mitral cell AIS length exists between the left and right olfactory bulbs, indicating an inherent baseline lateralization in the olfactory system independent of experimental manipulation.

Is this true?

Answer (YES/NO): NO